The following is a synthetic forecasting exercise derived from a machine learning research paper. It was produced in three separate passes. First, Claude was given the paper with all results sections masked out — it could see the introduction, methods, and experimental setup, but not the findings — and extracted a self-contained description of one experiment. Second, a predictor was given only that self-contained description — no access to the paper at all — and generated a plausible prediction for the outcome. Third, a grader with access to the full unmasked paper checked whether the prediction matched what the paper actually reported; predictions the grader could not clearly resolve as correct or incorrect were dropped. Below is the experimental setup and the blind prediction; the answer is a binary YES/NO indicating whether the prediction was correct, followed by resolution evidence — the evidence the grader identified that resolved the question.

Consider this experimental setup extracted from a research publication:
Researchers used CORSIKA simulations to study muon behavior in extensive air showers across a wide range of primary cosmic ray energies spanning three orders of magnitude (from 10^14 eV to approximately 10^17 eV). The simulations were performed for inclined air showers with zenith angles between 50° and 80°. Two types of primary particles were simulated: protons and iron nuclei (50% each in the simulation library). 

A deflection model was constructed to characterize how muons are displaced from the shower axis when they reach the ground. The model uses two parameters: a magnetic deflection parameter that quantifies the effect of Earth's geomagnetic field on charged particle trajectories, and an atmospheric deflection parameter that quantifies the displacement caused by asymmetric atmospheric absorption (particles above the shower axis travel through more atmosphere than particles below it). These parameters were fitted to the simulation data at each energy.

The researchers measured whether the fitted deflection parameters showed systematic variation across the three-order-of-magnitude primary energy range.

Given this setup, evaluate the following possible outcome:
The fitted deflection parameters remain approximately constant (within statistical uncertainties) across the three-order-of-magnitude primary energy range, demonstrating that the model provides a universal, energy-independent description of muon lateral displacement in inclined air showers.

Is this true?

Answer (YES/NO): YES